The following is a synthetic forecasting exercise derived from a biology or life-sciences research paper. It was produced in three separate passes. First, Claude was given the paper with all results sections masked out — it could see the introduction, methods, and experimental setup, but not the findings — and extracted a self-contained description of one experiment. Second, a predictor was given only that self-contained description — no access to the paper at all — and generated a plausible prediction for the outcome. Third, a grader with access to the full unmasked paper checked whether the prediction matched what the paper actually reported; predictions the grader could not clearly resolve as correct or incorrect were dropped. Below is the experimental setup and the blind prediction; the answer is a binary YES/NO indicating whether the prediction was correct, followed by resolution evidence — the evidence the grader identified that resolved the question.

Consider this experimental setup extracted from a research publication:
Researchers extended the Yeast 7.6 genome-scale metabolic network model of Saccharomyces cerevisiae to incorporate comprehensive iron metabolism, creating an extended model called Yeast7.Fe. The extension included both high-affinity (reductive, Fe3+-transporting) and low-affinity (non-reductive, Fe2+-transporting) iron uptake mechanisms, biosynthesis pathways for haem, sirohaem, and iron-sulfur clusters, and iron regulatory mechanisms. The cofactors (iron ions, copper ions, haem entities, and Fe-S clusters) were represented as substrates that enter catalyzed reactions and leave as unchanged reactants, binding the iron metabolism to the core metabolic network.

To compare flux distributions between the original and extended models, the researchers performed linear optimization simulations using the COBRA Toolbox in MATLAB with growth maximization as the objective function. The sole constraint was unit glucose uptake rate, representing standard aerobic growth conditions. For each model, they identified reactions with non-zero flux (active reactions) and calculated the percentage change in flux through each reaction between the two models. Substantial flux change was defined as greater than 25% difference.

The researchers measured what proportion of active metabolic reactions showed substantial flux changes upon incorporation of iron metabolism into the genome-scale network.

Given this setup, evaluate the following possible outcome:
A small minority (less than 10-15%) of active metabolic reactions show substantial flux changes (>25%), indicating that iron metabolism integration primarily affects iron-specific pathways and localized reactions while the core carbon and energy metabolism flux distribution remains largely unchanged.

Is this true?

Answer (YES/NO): NO